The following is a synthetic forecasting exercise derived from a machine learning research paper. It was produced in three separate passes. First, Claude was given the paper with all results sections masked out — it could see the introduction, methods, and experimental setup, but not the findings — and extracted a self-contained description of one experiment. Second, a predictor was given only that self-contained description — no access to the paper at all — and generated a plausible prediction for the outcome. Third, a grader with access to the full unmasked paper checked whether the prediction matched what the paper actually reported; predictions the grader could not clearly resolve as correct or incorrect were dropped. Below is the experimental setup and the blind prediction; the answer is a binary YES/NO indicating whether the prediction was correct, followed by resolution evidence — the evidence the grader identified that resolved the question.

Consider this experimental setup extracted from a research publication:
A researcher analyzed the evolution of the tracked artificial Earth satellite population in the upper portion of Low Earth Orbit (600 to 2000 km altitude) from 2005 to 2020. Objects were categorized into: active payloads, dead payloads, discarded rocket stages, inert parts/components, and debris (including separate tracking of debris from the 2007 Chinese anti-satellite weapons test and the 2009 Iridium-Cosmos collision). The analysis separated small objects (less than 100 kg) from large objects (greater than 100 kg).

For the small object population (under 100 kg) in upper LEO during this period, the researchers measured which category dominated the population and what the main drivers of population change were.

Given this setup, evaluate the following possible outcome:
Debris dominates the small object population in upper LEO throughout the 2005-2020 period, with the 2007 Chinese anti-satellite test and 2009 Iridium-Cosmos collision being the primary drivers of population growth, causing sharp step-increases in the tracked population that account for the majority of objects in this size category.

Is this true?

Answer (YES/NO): YES